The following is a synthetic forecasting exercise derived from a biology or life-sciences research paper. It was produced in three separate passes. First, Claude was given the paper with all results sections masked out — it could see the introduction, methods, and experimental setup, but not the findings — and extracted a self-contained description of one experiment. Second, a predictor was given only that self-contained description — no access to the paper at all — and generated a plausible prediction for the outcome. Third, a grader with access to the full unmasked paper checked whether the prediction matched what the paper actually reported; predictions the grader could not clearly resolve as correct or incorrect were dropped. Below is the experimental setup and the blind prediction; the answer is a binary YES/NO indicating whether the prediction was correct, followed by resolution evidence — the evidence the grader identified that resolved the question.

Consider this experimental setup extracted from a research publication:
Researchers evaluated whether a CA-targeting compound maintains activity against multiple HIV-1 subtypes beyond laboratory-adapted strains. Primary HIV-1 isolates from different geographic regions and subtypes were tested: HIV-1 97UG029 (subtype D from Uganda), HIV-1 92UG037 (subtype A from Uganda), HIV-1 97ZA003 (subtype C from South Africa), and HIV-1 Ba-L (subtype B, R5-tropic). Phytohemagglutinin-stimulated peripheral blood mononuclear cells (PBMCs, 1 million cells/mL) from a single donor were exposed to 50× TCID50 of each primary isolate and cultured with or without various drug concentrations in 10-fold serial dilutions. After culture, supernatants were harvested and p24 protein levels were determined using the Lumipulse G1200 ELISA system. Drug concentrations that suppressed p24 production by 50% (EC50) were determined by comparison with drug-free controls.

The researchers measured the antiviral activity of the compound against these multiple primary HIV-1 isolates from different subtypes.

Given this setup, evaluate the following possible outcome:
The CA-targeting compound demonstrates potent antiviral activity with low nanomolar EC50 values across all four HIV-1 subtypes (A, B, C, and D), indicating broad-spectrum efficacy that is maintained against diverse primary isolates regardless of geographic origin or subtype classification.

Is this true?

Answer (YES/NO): NO